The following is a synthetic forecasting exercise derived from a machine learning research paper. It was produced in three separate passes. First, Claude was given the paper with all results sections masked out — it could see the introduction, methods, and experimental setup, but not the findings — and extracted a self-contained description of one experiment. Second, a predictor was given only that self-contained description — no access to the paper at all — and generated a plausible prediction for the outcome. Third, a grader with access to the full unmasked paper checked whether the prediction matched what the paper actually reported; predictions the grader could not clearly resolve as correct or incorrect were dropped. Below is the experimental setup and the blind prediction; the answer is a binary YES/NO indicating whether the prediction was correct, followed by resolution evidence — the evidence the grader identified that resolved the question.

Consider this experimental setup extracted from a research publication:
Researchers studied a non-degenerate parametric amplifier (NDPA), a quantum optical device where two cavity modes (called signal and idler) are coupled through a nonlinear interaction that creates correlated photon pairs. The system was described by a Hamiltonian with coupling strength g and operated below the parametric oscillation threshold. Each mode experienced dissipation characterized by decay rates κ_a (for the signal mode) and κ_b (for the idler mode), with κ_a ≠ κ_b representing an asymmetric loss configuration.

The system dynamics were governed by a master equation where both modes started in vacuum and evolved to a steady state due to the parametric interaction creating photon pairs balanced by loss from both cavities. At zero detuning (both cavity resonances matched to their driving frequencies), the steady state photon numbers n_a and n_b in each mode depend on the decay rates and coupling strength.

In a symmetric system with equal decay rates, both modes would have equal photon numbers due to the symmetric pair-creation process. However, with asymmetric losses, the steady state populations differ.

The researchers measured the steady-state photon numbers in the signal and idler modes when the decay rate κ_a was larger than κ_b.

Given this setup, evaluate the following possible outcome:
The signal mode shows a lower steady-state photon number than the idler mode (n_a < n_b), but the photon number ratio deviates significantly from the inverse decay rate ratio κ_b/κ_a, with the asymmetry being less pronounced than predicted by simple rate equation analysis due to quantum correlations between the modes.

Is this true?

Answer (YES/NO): NO